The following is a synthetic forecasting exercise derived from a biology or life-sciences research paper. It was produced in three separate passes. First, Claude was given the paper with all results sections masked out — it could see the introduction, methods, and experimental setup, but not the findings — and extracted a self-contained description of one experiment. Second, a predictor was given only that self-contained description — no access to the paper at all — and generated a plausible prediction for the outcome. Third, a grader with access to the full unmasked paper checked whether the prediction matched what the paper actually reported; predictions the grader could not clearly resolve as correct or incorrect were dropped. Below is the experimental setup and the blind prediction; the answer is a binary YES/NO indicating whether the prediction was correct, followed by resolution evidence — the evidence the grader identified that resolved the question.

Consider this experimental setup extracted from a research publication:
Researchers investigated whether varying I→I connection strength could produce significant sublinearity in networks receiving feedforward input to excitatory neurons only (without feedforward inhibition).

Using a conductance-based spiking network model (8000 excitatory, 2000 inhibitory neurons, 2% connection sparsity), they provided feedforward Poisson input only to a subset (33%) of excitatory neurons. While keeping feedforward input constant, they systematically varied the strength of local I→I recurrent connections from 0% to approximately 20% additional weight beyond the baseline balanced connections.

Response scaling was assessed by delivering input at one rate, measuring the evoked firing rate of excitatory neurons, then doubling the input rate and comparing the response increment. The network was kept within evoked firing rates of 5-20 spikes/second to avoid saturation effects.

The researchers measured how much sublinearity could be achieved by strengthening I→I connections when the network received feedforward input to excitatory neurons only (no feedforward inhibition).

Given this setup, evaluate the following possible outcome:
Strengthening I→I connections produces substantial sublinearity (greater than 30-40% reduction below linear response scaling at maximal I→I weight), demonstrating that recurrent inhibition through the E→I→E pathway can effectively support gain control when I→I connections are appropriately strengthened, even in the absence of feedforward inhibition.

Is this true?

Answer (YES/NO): NO